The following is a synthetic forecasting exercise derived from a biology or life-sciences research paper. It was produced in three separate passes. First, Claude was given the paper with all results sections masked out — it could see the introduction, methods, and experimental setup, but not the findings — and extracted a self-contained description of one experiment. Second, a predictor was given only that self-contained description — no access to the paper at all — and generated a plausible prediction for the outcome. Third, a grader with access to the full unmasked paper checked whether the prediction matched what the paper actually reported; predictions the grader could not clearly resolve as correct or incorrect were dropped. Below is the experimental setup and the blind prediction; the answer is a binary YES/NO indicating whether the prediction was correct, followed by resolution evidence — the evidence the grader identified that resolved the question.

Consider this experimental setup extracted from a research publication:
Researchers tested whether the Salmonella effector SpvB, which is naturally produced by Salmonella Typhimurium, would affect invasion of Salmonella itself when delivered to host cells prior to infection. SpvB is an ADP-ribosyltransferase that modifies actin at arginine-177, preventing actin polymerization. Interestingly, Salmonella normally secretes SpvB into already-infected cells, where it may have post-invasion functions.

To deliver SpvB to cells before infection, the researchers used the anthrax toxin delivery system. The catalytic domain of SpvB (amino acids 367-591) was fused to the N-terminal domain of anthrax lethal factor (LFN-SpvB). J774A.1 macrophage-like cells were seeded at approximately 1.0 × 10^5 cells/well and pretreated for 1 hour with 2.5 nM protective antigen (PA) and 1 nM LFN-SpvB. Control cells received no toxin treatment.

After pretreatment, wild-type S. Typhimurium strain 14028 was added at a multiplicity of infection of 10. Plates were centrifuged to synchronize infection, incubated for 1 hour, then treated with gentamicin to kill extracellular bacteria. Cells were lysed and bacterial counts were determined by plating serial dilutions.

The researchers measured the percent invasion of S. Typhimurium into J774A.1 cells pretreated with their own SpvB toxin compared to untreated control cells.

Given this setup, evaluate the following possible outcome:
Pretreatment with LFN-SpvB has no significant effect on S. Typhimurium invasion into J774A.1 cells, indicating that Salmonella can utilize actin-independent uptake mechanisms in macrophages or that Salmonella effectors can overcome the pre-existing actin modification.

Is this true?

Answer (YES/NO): NO